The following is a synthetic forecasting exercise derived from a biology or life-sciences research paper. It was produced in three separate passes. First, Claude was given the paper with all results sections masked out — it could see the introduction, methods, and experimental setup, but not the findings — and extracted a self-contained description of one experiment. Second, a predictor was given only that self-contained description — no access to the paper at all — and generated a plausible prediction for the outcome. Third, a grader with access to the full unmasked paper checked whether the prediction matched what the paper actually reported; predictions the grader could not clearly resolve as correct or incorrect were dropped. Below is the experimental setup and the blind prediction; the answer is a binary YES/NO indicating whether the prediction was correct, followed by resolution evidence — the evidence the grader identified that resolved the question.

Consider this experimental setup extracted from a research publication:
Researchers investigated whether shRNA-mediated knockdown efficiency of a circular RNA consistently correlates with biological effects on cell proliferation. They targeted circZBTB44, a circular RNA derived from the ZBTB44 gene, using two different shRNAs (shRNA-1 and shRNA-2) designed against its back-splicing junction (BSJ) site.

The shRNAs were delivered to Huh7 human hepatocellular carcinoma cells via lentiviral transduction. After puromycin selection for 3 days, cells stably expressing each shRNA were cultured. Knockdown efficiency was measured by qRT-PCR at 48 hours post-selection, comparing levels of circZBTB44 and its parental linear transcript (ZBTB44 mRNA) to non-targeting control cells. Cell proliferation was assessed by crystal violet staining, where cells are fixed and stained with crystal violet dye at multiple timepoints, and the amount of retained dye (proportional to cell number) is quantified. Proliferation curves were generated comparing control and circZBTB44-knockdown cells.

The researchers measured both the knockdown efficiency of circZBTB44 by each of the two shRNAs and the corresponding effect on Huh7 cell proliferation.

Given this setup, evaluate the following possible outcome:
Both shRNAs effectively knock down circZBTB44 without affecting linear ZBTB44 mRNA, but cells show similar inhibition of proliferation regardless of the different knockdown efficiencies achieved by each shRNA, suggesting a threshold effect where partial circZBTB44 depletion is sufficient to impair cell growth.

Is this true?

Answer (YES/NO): NO